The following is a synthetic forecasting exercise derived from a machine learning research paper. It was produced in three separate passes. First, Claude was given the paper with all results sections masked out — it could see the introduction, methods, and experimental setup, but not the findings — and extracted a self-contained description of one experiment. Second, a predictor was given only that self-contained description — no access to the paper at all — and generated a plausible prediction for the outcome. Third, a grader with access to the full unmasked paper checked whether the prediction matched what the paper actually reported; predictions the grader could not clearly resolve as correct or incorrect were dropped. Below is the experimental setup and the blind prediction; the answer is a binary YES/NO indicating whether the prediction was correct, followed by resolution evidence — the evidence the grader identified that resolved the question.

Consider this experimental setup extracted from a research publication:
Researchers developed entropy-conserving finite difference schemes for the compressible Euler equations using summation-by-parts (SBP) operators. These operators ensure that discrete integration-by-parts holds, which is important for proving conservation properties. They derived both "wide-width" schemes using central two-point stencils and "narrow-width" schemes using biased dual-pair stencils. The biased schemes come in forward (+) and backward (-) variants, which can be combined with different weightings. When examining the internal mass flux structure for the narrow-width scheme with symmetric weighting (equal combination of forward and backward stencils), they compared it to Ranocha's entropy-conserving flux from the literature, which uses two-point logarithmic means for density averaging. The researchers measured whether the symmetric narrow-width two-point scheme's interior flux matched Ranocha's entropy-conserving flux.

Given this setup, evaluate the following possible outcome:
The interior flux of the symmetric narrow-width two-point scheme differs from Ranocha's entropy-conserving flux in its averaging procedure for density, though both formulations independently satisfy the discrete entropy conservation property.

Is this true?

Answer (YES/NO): NO